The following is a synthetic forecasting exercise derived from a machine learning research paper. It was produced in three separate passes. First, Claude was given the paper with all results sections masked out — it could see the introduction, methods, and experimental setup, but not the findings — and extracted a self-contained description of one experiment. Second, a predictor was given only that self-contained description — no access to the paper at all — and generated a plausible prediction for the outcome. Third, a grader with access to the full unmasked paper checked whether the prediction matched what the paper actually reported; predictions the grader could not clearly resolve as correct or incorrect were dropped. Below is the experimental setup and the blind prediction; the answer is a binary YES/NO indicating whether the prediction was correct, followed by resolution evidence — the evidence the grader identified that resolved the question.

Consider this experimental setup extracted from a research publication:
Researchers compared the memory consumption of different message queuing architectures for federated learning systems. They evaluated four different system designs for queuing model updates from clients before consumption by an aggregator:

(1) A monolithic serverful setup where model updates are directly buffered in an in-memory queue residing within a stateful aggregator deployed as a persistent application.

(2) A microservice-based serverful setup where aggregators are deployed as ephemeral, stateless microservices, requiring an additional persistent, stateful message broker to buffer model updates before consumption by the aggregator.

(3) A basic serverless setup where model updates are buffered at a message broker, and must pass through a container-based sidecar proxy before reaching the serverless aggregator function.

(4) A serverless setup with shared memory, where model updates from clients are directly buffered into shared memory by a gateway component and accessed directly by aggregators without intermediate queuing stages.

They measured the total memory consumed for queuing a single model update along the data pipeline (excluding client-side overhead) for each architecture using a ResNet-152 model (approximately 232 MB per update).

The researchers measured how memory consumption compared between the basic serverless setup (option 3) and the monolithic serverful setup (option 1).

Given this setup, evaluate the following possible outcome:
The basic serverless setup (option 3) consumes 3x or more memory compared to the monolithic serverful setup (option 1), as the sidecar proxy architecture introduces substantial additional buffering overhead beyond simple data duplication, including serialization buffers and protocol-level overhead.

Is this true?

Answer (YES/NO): YES